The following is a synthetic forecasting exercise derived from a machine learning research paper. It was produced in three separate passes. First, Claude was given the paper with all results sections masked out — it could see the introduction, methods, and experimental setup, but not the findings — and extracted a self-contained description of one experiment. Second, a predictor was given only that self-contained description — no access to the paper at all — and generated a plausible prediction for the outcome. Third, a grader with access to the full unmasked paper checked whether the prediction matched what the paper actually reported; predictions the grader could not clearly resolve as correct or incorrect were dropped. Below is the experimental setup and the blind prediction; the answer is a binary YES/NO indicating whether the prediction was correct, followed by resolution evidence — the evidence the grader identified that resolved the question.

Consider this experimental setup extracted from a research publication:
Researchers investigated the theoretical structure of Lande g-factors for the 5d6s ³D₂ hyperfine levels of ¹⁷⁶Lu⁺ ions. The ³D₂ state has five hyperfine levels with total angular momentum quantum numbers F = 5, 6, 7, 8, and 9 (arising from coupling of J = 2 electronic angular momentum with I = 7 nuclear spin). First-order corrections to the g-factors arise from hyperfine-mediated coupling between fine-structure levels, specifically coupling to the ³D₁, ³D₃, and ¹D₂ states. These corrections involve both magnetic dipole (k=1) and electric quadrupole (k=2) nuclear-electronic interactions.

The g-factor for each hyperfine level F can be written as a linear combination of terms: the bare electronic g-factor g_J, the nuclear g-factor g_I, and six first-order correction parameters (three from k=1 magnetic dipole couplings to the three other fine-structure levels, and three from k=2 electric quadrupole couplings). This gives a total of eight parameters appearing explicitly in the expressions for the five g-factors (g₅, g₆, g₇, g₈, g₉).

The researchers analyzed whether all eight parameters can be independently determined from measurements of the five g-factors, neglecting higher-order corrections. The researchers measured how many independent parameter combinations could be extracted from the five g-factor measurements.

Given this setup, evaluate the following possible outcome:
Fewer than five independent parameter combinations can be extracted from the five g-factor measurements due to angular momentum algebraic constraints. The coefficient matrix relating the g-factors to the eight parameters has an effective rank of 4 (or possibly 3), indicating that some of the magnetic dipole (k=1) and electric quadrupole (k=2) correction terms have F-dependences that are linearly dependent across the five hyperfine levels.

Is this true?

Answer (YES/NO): YES